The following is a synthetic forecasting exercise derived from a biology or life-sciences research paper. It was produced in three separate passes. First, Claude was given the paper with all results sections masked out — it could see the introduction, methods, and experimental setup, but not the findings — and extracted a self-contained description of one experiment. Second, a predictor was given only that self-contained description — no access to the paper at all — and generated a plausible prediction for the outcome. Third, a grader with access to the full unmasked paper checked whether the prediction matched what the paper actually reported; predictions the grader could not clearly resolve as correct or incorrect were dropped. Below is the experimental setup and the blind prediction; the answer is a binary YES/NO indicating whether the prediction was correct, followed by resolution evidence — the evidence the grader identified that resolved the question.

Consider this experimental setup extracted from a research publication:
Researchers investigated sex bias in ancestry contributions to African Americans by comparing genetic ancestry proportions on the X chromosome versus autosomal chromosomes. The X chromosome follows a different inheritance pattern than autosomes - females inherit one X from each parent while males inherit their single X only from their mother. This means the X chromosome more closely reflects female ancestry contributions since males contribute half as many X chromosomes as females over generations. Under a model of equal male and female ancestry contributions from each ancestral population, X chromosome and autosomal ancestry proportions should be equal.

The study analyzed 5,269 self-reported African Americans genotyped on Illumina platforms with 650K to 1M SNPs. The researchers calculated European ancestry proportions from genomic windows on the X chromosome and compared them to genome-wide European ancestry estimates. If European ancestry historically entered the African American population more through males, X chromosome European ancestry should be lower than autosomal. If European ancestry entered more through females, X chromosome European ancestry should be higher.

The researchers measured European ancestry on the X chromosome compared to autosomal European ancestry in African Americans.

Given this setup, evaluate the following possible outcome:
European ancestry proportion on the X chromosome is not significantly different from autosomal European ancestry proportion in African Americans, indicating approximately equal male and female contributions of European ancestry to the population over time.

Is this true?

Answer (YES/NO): NO